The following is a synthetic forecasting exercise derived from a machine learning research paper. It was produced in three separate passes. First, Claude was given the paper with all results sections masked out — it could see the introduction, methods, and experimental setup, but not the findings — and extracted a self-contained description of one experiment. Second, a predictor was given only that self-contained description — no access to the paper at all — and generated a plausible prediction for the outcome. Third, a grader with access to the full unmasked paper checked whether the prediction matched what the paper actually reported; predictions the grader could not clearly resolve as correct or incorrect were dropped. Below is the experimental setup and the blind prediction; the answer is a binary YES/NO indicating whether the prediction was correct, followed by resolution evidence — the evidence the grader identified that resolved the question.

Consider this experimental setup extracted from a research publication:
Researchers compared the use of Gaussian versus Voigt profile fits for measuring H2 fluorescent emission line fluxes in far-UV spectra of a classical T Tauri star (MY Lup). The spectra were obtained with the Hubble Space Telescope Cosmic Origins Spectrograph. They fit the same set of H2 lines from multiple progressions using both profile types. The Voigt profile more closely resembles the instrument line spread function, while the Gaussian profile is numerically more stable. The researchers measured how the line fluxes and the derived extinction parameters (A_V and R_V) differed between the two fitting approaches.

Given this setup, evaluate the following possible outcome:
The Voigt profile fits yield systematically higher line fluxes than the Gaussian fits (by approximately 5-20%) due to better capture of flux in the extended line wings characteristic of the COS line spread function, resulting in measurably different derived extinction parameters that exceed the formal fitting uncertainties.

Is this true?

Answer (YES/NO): NO